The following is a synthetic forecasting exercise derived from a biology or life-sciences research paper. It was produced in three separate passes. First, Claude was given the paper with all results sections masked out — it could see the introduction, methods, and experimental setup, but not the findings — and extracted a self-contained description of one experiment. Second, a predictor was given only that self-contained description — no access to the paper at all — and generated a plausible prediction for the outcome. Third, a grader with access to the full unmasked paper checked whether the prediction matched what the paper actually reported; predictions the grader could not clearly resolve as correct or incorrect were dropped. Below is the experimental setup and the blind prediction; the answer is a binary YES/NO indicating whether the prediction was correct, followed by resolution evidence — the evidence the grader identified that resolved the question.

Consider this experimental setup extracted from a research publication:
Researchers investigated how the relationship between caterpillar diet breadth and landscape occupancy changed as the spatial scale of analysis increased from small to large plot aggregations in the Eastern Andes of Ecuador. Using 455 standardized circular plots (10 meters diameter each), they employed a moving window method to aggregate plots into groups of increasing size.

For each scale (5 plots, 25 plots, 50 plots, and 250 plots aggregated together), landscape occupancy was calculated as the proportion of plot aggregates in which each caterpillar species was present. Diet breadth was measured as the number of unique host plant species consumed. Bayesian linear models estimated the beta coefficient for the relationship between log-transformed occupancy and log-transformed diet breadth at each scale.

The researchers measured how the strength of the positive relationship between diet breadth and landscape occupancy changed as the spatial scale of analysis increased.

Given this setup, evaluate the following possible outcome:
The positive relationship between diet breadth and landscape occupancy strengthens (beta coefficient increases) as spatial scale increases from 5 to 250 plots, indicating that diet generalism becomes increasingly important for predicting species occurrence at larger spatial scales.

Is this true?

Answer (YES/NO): YES